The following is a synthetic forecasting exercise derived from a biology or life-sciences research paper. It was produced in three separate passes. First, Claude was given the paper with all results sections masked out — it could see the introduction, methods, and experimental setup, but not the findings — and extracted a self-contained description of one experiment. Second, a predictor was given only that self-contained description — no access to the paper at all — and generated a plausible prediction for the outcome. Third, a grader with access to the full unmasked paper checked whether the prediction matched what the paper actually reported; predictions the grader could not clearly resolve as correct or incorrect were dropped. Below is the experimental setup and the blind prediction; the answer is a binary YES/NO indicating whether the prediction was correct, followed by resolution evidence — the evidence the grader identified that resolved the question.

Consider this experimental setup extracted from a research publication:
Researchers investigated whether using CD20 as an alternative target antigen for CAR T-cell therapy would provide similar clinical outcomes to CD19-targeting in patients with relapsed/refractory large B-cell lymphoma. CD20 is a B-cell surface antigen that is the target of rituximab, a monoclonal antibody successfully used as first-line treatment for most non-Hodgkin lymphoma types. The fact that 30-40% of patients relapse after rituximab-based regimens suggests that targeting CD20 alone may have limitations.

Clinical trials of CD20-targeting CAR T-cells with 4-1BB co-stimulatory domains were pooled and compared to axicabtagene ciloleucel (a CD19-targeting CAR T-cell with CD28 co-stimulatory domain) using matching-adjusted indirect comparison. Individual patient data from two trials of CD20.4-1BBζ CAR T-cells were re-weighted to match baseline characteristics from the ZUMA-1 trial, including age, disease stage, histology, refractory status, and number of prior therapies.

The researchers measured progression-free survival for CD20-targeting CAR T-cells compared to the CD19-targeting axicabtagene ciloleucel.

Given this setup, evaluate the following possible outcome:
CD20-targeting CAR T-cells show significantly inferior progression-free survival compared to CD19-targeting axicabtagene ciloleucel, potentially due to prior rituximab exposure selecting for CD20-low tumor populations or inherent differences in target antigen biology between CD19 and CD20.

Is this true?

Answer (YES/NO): NO